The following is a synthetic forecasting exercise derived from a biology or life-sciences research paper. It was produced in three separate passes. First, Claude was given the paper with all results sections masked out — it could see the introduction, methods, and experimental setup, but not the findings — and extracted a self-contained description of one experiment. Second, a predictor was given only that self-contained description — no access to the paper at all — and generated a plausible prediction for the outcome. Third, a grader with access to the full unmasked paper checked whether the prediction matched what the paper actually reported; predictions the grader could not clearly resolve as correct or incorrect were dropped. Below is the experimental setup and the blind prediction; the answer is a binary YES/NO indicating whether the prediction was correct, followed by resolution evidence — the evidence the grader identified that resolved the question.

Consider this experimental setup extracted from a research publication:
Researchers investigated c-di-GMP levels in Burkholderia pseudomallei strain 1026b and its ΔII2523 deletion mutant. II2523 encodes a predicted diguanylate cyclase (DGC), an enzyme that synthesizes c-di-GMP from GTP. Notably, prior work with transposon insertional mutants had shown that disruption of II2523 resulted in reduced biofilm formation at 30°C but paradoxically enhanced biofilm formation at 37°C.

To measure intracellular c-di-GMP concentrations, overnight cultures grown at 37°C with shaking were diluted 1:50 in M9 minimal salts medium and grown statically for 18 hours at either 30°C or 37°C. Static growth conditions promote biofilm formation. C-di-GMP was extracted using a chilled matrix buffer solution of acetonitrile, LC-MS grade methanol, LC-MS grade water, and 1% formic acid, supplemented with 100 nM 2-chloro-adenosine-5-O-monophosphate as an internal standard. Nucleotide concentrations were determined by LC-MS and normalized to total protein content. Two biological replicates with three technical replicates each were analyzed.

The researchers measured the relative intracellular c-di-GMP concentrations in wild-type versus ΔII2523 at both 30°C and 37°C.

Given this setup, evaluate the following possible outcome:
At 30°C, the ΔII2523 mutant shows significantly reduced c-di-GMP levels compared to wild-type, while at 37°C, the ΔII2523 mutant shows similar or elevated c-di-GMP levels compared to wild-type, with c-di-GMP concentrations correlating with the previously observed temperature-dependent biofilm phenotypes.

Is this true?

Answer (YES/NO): YES